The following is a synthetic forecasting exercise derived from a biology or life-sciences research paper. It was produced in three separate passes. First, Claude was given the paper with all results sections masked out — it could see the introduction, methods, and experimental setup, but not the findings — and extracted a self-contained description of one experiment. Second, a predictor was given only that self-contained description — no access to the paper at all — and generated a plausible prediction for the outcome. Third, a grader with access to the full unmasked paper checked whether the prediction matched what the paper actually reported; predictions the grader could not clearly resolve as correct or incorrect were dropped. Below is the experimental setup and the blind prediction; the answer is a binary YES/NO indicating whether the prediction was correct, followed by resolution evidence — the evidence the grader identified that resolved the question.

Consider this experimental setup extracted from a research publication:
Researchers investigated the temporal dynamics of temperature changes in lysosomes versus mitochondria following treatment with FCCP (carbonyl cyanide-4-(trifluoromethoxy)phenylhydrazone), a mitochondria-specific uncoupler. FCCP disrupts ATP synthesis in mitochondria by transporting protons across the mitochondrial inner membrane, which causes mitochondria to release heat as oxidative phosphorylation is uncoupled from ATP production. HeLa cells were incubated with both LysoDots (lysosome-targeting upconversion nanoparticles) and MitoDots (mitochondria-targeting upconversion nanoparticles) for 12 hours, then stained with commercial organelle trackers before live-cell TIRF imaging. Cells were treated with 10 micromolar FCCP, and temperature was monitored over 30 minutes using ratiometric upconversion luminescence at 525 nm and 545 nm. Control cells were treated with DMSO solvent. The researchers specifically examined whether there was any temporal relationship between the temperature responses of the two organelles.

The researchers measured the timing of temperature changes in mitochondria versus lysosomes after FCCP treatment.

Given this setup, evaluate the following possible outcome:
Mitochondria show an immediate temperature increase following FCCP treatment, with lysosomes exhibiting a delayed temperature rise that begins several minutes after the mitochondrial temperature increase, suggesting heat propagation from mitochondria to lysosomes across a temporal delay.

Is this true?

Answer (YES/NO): NO